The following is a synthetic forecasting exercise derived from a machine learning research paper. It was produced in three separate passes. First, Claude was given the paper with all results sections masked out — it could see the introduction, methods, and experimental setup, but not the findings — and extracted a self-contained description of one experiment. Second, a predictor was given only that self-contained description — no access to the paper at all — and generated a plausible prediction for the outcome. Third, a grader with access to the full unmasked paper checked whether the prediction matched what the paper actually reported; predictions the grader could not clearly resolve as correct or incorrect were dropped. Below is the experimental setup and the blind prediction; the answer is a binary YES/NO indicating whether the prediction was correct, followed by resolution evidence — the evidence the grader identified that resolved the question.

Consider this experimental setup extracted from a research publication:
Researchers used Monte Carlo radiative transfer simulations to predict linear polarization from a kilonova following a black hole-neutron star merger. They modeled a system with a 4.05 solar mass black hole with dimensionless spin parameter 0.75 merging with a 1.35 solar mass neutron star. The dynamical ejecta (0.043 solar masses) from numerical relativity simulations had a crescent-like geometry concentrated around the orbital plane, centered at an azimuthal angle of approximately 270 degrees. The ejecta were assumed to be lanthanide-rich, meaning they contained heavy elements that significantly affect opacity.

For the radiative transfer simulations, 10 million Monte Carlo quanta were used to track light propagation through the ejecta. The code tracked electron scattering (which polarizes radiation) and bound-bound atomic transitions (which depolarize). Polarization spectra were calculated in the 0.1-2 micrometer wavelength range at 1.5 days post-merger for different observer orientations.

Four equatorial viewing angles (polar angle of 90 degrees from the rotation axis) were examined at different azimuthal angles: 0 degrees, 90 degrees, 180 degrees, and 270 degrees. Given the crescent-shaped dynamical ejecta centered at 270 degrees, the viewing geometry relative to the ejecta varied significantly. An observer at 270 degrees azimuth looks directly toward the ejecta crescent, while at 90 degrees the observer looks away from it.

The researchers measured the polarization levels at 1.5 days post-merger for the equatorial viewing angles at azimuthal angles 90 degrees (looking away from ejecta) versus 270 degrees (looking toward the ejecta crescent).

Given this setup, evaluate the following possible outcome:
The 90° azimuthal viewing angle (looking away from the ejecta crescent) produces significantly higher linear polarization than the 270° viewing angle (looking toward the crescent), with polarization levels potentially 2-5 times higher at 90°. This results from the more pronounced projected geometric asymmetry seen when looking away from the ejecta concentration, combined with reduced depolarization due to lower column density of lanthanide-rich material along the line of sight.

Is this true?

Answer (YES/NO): NO